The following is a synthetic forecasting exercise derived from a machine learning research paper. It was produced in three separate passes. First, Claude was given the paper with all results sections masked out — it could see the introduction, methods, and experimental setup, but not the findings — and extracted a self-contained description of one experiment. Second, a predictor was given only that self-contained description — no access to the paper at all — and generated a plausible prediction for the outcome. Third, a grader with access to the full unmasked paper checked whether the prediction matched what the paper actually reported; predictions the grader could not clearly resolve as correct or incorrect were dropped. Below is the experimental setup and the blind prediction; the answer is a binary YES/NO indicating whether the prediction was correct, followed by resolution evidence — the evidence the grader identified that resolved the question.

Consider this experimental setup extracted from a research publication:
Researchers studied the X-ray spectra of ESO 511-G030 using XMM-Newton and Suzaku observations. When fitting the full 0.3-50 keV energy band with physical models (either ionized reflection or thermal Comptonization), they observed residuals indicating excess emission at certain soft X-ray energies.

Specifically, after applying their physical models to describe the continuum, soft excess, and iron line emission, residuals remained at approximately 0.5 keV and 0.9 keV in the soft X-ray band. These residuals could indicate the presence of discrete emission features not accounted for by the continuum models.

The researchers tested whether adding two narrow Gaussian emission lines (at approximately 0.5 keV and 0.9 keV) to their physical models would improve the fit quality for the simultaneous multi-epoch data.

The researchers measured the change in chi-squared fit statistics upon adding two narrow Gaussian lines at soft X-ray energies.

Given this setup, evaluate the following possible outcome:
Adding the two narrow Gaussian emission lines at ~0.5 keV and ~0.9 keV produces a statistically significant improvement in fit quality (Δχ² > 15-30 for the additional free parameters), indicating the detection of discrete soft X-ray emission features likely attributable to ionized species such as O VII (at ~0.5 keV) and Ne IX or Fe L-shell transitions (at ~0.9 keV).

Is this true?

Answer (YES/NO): NO